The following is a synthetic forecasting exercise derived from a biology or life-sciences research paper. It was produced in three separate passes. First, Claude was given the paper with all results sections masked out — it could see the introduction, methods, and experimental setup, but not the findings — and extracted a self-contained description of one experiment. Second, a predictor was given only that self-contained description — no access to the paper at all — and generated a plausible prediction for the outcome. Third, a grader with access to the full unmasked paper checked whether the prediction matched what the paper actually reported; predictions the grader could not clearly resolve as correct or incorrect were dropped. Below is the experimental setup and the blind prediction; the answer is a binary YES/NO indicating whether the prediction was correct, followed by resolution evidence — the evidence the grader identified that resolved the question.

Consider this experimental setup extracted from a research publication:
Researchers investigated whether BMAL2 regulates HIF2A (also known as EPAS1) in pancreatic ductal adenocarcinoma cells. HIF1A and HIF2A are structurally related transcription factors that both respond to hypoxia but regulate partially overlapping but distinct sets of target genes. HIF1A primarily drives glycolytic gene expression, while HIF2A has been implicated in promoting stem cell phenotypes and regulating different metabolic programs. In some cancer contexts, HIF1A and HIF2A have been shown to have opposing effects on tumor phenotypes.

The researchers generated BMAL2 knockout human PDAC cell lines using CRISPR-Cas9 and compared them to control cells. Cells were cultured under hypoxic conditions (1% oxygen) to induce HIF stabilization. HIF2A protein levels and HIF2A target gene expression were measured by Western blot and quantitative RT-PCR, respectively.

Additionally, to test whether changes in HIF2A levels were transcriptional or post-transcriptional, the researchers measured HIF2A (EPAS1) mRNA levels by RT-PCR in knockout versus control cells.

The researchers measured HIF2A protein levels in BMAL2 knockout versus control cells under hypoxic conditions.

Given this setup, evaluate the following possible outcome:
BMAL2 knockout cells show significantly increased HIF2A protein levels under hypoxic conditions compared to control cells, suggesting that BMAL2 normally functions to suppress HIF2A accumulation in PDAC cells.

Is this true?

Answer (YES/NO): YES